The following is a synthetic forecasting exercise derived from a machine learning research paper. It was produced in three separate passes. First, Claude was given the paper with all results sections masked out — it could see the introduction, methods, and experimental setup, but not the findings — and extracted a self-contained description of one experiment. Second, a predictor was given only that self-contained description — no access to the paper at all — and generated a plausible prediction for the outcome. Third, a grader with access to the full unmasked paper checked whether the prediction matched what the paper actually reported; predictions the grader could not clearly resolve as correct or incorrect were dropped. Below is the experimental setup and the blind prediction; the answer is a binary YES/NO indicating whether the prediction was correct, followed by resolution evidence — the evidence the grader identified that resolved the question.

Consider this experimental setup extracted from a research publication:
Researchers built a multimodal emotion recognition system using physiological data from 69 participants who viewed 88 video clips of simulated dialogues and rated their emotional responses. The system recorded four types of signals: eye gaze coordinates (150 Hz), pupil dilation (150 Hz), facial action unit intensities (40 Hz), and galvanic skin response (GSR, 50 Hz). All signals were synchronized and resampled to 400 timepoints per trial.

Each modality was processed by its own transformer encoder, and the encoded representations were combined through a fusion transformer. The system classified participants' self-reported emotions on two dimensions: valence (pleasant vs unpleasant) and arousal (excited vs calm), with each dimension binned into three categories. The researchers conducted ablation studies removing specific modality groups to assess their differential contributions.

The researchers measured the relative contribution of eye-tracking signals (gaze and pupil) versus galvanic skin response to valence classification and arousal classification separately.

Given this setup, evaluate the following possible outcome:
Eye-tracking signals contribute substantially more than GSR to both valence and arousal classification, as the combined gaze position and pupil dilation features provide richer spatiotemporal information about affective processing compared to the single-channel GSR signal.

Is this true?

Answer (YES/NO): NO